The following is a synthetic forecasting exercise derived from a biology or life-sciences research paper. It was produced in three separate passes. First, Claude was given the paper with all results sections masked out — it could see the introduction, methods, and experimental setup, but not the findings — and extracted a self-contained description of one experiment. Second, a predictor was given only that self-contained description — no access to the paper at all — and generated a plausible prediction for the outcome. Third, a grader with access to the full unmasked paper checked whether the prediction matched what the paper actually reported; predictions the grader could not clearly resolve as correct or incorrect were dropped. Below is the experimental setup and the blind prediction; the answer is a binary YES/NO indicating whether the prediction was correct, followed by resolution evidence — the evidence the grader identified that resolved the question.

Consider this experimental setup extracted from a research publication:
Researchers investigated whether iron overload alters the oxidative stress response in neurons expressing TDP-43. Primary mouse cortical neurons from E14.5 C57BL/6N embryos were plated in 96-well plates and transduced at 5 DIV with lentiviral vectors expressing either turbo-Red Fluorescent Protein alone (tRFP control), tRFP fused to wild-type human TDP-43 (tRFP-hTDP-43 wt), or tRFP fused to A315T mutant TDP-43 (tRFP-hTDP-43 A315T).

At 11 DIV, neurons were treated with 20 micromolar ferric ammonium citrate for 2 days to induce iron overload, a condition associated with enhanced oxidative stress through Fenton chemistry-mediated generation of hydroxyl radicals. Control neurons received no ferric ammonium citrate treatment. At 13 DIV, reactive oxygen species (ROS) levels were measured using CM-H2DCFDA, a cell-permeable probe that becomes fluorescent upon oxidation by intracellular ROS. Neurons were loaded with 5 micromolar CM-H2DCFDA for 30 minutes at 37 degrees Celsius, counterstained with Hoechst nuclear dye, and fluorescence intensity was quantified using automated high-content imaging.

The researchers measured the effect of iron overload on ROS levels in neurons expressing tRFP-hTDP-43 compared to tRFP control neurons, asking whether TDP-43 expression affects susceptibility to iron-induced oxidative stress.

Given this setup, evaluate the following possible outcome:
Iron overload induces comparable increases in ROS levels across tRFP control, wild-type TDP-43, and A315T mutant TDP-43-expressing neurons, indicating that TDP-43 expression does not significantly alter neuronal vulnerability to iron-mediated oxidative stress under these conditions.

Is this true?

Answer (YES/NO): NO